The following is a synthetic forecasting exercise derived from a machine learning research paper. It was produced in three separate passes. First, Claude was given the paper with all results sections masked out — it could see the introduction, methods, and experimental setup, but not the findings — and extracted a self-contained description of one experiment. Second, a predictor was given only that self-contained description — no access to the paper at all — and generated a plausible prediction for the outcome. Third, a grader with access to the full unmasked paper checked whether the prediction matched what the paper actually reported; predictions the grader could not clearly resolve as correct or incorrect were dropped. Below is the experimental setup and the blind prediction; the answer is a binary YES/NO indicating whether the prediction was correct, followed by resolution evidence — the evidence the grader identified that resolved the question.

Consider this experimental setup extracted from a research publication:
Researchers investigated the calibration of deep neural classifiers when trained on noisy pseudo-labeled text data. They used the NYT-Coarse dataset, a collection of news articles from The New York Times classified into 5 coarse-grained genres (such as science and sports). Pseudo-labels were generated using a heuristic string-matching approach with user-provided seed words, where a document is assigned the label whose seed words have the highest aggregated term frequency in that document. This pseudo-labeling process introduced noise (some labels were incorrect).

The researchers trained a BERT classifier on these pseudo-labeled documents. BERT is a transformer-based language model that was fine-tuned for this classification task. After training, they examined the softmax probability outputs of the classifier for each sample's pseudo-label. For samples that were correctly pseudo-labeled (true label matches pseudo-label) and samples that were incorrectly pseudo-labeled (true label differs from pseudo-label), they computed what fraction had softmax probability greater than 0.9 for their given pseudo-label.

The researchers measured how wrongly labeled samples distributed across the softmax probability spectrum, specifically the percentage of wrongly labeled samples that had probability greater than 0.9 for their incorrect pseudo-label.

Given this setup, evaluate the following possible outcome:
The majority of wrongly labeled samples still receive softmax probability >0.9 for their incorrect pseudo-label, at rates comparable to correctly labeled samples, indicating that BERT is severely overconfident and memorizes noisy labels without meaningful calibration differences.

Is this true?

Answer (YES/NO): YES